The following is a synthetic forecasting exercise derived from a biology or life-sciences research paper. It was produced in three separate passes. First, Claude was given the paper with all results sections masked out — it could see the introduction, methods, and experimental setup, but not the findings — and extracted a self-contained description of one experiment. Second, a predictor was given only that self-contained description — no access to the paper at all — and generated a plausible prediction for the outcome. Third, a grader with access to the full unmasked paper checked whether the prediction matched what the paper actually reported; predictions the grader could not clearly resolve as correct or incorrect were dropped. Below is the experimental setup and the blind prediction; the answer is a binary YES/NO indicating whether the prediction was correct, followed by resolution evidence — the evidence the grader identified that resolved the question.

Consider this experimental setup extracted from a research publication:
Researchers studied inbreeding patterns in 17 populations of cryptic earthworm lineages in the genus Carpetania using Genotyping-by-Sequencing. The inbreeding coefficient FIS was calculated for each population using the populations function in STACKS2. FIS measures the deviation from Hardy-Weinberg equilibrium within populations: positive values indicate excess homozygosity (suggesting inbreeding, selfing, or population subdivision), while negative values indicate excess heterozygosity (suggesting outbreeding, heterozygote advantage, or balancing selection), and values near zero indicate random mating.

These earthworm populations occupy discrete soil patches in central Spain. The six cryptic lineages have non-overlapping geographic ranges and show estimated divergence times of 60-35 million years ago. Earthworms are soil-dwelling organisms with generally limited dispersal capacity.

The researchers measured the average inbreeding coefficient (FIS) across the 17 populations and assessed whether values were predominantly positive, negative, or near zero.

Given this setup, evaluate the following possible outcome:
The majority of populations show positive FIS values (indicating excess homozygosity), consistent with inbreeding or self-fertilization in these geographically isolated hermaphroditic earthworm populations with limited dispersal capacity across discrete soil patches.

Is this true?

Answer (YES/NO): YES